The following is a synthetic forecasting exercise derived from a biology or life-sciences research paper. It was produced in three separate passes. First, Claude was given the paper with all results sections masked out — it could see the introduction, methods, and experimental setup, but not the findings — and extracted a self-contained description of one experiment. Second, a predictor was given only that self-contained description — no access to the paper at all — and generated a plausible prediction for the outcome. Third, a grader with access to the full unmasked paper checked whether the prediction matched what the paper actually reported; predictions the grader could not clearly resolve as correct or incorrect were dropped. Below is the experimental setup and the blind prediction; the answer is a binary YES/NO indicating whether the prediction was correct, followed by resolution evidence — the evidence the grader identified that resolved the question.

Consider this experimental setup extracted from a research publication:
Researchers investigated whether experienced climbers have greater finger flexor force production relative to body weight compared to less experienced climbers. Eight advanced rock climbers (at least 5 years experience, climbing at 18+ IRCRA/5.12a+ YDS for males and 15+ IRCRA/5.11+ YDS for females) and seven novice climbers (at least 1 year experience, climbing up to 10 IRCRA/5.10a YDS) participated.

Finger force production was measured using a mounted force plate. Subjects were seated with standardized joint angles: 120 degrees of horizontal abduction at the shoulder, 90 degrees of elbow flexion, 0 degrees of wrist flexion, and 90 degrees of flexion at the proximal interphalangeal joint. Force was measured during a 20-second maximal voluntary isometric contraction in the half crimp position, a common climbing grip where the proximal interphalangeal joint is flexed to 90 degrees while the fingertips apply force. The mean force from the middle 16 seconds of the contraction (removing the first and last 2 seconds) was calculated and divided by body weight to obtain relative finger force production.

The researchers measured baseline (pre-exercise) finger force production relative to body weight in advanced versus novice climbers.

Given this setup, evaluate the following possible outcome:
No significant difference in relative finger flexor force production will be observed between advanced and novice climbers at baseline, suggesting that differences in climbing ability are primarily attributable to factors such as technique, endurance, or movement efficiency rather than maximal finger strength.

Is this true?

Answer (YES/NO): NO